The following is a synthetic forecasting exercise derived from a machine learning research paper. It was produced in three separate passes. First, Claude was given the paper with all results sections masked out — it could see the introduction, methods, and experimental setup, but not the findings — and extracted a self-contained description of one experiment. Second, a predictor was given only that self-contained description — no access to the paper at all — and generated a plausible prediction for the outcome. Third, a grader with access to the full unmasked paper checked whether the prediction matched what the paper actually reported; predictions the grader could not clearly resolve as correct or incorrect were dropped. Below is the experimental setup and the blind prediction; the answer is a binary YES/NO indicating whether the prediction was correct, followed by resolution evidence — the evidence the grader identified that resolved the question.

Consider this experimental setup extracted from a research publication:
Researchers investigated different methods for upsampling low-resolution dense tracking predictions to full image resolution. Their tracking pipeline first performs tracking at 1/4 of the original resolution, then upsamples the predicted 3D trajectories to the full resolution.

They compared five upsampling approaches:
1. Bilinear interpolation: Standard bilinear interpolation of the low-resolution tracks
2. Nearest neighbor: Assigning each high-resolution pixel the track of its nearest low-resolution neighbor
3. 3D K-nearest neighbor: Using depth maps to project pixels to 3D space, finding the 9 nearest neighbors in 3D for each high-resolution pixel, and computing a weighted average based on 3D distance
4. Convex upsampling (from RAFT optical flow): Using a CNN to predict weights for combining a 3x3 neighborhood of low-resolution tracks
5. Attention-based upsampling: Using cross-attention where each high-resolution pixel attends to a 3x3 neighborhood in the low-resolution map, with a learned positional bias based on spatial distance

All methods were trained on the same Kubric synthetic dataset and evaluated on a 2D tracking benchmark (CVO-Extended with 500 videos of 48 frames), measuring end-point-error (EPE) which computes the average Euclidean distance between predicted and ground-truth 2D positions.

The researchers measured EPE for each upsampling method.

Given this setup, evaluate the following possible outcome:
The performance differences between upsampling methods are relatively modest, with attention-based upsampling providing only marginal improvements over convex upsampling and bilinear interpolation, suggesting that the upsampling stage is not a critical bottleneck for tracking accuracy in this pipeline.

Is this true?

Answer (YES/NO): NO